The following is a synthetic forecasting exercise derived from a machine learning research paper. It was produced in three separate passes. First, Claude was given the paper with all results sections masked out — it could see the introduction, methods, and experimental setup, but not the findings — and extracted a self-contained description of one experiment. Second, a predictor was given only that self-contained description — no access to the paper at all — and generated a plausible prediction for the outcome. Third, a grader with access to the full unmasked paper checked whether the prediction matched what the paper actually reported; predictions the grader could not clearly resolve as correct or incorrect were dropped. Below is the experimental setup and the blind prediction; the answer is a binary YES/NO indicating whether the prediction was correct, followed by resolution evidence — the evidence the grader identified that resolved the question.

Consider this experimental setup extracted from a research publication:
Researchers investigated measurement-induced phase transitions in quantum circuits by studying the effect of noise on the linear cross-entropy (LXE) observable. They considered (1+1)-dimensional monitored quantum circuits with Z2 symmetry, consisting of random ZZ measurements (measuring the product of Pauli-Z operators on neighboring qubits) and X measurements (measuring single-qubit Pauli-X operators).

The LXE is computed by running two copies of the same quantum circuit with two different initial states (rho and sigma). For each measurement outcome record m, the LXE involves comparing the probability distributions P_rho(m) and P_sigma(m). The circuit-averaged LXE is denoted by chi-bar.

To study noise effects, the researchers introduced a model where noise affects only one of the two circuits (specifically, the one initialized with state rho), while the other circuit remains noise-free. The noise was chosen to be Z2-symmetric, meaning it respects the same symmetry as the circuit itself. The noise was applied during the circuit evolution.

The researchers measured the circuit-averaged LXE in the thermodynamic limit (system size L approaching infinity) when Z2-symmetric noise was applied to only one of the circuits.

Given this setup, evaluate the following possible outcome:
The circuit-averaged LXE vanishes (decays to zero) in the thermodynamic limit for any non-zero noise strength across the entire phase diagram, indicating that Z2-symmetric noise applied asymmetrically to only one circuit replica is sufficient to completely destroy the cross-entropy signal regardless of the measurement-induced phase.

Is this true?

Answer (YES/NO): YES